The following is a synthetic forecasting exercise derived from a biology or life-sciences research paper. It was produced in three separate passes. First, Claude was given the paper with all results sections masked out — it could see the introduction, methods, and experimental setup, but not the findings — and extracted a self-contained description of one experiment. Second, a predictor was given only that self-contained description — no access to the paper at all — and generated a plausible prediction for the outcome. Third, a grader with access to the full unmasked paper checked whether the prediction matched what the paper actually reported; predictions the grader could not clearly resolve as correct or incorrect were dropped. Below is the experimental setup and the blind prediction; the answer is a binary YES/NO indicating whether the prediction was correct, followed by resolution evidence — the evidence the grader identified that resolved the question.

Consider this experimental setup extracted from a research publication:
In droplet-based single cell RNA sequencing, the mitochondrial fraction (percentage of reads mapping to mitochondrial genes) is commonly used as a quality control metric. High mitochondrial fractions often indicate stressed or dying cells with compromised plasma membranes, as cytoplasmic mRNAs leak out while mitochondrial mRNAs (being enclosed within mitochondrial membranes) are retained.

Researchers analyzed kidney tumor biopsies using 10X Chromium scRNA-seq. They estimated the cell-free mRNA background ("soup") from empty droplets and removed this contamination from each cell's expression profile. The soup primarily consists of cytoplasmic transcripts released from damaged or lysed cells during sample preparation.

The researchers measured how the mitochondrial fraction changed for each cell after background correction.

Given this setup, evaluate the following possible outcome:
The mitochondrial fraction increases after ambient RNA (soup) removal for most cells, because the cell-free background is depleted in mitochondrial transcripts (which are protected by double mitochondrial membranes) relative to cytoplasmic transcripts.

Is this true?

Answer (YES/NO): NO